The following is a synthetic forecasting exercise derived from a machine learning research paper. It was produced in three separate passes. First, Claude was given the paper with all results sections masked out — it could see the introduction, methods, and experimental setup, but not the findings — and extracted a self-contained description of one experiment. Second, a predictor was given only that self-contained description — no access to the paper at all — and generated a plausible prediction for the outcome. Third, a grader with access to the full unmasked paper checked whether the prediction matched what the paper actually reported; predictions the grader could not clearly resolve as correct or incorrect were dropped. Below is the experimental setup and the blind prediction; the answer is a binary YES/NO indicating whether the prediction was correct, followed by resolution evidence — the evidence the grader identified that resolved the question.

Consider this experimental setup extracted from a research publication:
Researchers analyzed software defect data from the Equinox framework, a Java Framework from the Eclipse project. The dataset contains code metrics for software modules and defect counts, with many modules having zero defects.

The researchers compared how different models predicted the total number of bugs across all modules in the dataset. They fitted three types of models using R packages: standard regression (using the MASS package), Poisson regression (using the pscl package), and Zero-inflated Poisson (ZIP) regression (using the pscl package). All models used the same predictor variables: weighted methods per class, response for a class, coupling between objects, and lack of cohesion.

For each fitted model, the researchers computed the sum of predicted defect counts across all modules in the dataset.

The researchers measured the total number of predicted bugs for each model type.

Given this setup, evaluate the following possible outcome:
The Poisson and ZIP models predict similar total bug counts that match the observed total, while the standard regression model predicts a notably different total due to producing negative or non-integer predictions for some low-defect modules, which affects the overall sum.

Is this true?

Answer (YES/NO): NO